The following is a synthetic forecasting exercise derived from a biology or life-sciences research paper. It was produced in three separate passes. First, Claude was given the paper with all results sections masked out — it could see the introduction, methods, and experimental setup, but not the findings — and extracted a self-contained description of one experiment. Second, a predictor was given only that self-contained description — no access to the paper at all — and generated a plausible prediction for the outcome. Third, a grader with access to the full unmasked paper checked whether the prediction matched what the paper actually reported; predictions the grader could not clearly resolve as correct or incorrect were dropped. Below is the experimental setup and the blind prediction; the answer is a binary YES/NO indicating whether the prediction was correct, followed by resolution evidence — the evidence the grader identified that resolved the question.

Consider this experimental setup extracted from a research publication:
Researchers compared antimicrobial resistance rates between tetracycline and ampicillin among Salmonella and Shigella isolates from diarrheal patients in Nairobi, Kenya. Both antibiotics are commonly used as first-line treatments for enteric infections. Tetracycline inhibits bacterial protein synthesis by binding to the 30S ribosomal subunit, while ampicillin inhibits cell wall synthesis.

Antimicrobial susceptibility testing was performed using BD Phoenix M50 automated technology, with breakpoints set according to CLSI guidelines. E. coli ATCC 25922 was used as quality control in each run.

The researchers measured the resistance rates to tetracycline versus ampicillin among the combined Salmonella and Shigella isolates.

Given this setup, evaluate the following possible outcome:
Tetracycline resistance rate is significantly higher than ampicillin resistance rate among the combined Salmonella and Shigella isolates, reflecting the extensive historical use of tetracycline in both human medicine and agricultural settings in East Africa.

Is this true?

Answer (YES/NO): NO